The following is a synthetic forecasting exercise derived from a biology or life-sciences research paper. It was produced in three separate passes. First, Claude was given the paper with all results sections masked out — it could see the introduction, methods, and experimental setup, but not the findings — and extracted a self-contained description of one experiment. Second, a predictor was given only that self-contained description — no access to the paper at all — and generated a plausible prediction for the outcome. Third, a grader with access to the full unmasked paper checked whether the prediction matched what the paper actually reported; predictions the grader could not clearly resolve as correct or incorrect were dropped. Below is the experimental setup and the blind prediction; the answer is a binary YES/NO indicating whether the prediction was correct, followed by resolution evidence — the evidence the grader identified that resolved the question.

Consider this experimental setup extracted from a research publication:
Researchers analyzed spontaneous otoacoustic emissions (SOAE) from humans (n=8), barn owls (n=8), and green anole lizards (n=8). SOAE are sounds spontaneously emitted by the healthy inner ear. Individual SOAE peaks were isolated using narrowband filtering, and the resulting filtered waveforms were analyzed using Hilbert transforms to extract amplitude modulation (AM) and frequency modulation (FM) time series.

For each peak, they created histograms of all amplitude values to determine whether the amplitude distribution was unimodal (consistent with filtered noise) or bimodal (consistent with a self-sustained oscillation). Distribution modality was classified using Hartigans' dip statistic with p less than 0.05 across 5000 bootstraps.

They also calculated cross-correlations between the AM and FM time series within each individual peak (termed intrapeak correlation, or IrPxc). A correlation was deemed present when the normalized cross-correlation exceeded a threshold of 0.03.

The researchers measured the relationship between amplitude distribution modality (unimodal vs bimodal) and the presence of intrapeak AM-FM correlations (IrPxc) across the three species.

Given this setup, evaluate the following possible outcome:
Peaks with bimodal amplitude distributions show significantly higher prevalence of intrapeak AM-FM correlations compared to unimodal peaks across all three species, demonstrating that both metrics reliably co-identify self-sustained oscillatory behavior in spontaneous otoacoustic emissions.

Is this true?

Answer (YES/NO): NO